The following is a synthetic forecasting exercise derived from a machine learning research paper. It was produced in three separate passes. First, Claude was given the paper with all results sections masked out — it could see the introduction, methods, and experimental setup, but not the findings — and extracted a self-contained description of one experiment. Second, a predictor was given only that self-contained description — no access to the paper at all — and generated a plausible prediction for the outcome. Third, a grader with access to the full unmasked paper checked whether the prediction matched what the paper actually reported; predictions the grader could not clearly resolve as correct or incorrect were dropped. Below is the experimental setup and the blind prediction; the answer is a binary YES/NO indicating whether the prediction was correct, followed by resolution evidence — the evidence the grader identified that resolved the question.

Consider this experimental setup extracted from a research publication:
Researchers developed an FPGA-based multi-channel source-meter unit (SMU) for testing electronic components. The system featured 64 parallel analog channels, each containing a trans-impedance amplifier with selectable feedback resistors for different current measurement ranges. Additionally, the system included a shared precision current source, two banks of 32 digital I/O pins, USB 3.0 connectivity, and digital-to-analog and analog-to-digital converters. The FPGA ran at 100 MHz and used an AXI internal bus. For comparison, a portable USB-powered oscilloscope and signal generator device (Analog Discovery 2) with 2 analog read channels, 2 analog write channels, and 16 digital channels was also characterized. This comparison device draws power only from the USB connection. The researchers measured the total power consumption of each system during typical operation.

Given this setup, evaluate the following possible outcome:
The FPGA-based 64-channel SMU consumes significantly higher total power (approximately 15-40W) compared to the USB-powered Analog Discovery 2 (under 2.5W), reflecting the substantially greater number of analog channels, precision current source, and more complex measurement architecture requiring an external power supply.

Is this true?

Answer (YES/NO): YES